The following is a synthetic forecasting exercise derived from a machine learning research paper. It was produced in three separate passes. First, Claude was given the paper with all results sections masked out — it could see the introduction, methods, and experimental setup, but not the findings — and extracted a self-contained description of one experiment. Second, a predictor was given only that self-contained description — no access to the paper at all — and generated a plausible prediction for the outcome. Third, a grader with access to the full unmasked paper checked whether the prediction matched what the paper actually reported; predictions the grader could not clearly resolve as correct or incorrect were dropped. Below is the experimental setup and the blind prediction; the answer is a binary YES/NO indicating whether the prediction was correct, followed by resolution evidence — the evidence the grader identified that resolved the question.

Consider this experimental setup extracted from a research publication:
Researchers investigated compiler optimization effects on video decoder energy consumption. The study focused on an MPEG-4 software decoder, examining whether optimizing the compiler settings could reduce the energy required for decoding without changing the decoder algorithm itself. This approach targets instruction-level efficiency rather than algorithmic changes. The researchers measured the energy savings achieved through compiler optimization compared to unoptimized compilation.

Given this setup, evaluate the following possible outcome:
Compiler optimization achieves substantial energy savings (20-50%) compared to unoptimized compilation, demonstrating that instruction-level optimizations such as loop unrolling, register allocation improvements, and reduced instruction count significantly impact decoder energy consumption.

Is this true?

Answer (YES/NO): NO